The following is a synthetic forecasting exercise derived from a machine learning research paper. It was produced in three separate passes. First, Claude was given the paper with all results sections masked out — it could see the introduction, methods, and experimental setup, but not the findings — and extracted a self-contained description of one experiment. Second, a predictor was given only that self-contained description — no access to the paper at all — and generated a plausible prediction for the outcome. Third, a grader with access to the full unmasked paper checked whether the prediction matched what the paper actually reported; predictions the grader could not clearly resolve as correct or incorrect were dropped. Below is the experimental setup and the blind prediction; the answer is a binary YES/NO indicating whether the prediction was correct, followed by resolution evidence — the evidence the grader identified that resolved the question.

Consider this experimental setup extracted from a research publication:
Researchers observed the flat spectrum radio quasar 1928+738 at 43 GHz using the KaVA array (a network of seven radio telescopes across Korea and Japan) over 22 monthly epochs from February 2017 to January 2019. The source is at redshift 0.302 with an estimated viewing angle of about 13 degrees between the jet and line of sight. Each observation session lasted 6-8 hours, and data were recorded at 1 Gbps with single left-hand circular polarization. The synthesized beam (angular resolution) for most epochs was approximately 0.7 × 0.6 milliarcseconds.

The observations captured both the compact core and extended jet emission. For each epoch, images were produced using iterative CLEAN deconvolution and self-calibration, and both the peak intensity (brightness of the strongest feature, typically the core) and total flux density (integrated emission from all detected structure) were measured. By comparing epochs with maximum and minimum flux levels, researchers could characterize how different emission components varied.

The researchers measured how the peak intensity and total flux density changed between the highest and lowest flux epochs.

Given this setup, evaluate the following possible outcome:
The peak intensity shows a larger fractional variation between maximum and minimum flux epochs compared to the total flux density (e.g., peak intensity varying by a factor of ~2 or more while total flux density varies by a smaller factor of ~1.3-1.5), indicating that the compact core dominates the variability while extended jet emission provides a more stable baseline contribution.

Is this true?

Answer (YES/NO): NO